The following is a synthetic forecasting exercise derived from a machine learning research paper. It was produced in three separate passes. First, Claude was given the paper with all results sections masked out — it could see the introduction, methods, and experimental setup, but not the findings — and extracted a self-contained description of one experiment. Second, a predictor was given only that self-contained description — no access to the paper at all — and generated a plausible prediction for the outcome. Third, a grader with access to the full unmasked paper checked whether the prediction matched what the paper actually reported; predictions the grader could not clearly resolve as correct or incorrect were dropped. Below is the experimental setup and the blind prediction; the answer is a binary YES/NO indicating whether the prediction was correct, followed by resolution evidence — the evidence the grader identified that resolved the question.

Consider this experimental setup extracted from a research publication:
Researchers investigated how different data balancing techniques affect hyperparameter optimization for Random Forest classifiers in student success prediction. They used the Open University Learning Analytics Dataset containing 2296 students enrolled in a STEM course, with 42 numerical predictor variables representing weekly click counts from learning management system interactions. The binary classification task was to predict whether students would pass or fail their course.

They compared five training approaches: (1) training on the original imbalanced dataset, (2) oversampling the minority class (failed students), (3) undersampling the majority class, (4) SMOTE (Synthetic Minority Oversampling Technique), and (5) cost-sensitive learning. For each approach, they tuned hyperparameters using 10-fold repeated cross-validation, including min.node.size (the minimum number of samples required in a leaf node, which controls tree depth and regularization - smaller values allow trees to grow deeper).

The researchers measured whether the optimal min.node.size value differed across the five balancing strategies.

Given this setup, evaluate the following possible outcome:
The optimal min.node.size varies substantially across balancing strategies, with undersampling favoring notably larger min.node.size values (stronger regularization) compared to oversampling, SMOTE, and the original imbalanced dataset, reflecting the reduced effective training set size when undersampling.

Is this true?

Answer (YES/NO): NO